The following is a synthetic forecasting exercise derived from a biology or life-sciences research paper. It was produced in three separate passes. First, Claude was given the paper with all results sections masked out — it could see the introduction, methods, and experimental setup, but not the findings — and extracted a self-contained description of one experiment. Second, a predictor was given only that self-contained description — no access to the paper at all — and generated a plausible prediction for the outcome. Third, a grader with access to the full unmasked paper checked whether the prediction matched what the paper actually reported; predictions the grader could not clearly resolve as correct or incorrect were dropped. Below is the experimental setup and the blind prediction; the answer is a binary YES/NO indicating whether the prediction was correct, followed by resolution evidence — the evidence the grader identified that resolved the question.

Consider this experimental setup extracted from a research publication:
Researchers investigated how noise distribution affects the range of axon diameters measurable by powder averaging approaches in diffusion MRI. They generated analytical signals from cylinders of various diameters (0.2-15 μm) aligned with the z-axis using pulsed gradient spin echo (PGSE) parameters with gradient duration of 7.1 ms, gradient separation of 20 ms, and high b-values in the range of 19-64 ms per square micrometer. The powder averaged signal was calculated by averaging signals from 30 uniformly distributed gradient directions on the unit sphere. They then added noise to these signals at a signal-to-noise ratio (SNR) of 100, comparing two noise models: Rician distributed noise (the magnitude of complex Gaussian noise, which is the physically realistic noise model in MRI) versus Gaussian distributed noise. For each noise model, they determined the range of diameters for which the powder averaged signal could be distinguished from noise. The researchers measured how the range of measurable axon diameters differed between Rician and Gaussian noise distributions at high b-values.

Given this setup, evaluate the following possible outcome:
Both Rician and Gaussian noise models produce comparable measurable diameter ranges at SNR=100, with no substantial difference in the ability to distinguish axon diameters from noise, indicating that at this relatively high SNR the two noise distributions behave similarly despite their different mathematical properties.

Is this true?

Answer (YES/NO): NO